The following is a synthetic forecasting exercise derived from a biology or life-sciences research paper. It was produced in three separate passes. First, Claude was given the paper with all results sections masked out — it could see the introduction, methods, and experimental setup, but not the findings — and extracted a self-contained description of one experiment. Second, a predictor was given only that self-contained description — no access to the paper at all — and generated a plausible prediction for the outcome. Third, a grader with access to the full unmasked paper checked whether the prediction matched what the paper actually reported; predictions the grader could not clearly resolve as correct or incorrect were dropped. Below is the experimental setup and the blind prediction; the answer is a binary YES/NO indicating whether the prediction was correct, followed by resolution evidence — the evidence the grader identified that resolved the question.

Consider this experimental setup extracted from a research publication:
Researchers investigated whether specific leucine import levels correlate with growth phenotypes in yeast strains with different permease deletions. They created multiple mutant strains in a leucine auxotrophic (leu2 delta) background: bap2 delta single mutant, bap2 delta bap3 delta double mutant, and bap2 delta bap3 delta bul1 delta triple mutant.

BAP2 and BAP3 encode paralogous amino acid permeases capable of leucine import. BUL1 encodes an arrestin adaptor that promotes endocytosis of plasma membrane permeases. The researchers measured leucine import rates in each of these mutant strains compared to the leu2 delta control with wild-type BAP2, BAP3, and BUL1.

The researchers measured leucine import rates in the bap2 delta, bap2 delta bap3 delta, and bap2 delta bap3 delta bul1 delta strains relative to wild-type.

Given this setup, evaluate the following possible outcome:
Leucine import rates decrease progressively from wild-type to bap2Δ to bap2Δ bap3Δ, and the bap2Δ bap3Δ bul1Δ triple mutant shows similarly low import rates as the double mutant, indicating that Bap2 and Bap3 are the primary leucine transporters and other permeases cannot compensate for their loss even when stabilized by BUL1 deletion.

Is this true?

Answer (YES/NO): NO